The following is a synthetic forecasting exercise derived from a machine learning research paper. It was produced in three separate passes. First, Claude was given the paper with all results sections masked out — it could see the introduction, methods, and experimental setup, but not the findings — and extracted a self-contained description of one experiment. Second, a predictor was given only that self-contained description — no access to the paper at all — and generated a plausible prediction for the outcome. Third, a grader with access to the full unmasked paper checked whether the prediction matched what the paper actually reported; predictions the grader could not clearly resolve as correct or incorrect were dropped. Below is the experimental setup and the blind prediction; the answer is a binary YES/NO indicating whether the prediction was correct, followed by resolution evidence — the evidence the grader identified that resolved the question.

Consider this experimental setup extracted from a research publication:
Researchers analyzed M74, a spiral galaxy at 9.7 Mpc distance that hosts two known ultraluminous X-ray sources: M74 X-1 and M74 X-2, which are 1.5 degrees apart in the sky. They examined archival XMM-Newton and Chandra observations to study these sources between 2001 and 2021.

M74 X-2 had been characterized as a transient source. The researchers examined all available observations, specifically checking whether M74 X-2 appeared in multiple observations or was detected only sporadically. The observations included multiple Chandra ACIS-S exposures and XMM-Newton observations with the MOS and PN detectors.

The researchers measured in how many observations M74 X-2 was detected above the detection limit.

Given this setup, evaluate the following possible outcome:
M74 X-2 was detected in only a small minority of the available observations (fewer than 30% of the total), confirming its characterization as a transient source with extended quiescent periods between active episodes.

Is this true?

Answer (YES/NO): YES